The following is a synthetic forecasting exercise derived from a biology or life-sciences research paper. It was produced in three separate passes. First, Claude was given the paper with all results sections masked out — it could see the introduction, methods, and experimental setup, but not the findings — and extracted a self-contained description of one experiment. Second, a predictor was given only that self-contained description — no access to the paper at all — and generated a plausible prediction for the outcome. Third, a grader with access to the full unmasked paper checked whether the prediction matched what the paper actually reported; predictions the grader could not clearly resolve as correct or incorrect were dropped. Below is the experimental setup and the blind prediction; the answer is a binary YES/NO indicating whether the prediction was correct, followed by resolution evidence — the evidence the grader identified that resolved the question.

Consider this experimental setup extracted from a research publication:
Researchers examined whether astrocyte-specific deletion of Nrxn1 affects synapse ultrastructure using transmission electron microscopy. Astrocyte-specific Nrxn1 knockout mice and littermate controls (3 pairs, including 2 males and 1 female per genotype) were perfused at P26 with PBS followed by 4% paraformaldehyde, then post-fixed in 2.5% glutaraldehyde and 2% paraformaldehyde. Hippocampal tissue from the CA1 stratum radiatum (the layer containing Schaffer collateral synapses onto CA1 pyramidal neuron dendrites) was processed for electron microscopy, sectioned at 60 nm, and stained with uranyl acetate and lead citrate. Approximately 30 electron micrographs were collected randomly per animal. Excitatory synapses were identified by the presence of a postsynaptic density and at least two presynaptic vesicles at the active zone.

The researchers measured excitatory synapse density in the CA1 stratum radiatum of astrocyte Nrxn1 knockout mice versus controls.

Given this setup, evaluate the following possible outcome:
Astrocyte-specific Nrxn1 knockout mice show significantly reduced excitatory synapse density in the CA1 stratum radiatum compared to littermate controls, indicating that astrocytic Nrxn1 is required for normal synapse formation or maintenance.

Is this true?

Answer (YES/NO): NO